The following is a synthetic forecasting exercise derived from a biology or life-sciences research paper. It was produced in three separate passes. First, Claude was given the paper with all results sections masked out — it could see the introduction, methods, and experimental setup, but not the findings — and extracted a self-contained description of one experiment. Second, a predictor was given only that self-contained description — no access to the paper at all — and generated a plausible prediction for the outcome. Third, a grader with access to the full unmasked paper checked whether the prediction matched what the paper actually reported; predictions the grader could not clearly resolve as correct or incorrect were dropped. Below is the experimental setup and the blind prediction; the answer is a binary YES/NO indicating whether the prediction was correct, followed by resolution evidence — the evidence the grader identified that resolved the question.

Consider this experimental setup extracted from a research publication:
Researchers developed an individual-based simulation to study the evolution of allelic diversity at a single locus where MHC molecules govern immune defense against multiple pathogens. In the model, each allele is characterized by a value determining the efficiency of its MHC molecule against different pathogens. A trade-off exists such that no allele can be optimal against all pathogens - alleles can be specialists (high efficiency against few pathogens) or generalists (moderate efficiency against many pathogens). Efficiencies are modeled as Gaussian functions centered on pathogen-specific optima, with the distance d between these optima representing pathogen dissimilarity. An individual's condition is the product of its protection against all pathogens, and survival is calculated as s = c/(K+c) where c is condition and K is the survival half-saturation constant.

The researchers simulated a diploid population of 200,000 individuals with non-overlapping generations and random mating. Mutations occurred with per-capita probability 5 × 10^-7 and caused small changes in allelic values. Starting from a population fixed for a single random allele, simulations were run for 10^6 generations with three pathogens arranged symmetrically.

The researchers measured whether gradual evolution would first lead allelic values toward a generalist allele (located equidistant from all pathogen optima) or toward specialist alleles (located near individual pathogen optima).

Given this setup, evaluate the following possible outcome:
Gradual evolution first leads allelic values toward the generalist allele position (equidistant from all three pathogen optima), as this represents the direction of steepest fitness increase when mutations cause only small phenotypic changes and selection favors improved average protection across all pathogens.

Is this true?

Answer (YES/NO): YES